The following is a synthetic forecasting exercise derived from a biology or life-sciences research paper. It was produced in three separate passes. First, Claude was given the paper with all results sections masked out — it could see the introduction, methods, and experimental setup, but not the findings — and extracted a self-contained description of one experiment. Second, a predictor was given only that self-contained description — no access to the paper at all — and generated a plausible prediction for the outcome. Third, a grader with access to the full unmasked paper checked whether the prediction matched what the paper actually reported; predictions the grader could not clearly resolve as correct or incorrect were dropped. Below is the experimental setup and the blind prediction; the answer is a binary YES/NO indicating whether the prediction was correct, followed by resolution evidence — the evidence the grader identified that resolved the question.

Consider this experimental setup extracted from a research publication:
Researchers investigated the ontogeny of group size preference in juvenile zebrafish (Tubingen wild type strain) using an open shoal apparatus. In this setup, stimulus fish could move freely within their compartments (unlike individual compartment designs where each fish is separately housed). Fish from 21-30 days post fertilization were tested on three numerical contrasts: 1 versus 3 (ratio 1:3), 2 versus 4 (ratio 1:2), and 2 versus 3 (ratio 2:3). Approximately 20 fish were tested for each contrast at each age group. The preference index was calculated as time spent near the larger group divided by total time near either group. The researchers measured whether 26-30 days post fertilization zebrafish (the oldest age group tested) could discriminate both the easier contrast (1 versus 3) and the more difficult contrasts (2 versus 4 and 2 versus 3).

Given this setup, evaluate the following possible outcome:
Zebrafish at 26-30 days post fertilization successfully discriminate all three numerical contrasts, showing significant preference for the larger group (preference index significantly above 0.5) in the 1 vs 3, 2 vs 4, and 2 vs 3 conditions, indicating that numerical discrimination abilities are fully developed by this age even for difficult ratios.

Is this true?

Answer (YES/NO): NO